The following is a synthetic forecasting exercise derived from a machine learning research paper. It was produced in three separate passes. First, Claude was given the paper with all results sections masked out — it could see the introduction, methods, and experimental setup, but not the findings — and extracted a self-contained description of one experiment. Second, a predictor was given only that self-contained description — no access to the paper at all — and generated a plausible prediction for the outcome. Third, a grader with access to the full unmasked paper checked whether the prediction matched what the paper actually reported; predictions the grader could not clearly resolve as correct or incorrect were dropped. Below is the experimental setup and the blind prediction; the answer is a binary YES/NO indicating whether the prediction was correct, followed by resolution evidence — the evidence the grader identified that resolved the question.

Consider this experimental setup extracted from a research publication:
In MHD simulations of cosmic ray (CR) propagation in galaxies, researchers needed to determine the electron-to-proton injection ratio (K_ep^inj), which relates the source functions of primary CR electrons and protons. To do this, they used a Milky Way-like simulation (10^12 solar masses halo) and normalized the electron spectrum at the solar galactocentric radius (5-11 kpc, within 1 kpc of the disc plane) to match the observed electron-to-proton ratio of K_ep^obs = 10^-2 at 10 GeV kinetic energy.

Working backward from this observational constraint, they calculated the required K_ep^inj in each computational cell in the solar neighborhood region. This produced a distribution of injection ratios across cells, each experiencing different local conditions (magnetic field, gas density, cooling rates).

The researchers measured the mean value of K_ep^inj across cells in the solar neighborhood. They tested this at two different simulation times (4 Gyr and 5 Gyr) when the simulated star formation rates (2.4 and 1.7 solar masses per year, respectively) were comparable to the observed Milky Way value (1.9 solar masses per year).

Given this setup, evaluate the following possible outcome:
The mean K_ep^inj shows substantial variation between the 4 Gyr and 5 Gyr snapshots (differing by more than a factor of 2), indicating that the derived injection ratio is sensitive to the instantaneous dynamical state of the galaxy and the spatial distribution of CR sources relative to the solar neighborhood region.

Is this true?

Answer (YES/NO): NO